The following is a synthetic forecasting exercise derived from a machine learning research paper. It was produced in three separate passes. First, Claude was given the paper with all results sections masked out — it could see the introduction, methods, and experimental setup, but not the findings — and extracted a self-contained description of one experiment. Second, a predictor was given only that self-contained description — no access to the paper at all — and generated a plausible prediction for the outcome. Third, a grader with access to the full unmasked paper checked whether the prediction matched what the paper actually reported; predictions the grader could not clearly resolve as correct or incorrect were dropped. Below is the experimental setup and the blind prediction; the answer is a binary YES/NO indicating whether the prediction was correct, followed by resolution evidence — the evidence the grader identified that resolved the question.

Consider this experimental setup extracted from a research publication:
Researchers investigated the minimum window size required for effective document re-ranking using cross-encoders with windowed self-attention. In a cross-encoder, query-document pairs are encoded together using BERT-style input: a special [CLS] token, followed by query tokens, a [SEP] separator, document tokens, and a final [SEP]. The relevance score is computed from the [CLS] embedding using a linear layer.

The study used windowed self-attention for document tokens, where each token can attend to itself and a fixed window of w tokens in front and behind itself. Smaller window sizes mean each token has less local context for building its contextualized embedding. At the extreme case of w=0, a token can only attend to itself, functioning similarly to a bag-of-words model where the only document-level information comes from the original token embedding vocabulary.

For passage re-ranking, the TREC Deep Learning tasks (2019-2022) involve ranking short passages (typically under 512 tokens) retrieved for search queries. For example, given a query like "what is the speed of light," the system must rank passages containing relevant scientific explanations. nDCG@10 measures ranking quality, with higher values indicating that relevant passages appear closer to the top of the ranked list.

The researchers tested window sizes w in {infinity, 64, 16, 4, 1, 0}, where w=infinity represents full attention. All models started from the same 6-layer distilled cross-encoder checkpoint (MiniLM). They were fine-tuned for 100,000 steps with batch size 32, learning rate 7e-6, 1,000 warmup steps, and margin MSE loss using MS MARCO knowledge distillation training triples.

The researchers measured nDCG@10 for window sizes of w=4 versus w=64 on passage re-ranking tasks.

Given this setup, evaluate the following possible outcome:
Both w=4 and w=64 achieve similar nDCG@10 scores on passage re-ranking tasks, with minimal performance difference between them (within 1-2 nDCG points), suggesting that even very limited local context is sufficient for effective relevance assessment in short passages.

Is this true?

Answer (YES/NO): YES